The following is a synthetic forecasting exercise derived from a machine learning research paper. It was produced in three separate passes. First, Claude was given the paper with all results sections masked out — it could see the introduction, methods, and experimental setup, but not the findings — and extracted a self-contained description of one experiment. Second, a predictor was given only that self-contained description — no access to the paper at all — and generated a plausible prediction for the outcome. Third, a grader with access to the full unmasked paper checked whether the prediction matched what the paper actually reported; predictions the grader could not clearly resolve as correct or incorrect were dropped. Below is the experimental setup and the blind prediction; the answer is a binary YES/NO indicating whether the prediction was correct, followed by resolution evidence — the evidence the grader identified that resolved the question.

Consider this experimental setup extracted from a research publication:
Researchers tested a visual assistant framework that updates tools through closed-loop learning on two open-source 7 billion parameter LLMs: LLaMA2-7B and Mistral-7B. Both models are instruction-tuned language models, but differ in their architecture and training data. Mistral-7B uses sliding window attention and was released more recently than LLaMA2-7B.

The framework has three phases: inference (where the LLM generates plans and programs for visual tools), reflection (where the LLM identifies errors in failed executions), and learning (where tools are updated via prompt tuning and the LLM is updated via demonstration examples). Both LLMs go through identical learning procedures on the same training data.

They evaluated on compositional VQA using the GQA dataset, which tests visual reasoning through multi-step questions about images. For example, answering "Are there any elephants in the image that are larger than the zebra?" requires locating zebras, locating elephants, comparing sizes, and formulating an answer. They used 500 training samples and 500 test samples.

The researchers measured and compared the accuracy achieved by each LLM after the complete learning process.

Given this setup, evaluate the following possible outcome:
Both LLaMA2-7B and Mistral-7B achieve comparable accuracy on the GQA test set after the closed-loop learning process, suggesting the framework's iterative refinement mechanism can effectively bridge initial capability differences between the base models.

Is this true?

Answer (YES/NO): NO